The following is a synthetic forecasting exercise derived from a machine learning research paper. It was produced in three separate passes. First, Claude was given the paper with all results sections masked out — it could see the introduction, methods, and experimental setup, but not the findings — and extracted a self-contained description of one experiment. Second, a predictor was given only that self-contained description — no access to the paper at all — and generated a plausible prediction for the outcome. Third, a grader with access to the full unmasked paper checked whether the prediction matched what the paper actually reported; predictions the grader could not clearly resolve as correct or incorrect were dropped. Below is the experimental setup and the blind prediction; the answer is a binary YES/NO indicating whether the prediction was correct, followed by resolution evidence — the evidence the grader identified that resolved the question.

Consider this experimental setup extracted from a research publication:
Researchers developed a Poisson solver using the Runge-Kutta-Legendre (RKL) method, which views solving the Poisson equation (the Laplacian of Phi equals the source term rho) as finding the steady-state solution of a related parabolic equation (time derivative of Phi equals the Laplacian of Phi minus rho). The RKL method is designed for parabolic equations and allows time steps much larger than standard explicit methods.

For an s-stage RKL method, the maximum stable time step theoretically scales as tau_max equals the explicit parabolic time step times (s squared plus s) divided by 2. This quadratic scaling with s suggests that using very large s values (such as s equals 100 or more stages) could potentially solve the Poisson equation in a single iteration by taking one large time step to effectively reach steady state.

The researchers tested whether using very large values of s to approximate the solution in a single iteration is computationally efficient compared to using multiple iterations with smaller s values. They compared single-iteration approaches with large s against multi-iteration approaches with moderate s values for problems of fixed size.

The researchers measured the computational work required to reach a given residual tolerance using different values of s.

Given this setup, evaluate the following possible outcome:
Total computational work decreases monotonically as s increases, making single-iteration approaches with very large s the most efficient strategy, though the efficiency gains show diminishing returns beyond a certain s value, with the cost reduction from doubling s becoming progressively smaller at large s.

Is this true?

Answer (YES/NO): NO